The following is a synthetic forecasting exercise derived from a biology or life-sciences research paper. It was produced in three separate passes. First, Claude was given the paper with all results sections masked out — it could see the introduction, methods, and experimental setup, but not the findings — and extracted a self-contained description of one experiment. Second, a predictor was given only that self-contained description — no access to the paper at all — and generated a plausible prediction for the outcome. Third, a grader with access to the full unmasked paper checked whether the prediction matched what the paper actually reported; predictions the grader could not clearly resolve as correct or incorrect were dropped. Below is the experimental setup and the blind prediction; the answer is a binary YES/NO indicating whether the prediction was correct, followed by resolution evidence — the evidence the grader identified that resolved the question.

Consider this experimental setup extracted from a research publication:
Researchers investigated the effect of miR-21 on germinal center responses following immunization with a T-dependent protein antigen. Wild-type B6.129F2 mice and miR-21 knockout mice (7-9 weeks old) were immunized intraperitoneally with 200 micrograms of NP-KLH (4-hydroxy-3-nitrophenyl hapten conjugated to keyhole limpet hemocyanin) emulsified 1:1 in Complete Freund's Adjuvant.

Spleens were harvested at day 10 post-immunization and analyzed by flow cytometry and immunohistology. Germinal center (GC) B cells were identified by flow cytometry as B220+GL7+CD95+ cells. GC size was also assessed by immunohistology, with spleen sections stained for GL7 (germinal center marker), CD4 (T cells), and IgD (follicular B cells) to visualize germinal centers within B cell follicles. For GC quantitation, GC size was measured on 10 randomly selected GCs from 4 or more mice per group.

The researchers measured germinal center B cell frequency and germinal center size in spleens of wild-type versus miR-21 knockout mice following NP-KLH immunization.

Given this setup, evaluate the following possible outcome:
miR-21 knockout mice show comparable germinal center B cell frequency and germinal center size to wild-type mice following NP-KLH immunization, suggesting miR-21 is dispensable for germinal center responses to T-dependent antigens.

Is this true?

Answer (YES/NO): NO